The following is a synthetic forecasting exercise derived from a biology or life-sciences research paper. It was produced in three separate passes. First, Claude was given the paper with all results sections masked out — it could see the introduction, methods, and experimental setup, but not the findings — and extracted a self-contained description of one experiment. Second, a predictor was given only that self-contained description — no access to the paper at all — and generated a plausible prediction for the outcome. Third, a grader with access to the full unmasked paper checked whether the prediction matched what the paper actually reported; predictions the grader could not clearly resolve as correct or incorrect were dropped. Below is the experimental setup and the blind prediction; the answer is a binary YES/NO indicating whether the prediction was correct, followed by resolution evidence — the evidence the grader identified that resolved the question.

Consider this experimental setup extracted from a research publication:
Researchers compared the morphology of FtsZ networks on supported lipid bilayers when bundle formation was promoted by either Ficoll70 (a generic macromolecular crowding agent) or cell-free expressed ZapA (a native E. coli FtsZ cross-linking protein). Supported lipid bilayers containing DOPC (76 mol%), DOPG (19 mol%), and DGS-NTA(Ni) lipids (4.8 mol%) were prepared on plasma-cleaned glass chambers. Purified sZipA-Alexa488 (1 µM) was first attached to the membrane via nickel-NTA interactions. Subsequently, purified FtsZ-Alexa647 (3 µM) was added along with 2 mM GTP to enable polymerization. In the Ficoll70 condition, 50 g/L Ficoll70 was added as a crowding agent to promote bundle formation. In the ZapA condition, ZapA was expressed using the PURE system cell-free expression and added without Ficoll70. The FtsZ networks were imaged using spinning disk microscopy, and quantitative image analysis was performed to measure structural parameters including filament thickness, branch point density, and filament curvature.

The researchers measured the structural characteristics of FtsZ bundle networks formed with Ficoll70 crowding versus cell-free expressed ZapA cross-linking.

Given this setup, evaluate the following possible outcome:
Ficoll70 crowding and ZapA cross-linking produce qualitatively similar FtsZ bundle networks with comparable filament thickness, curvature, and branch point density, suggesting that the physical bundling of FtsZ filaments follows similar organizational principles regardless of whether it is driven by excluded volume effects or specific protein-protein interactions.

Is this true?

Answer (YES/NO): NO